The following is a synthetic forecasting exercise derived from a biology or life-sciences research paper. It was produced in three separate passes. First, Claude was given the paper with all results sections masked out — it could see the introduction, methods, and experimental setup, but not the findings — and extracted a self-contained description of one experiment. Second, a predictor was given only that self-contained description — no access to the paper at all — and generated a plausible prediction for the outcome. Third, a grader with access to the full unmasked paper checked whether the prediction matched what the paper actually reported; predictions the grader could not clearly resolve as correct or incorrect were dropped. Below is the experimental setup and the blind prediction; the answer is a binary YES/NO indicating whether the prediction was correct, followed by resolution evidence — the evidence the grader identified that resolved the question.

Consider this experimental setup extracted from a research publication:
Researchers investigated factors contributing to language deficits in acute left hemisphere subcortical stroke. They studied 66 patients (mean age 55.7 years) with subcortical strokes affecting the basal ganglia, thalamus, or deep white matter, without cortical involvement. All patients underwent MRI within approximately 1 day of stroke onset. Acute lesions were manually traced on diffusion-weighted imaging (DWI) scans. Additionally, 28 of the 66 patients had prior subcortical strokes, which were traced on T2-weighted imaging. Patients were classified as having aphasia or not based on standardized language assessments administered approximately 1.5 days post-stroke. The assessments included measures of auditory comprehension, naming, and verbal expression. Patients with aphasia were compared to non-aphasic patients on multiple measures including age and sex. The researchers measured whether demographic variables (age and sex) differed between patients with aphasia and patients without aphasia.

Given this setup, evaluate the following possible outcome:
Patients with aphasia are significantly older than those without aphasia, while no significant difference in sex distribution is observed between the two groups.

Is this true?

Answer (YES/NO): YES